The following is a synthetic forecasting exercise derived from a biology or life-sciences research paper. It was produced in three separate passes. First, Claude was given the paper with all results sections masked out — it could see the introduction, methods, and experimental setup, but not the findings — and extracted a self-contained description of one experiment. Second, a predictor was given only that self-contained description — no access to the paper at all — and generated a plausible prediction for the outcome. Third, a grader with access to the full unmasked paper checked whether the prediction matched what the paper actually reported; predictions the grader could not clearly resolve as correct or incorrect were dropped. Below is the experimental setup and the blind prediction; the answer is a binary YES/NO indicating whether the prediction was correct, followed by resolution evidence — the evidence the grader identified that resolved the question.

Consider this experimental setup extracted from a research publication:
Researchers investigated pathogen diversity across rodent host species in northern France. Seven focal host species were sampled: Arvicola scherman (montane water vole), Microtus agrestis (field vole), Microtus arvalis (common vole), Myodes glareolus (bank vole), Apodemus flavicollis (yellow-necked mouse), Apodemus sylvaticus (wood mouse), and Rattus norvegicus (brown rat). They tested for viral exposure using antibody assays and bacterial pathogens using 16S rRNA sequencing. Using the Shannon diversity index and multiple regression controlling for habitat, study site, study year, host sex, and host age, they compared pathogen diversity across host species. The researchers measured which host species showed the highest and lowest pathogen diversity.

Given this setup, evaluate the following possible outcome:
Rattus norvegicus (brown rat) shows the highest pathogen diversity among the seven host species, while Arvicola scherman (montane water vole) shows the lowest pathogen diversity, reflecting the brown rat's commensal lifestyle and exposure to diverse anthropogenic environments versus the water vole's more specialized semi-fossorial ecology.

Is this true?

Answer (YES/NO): NO